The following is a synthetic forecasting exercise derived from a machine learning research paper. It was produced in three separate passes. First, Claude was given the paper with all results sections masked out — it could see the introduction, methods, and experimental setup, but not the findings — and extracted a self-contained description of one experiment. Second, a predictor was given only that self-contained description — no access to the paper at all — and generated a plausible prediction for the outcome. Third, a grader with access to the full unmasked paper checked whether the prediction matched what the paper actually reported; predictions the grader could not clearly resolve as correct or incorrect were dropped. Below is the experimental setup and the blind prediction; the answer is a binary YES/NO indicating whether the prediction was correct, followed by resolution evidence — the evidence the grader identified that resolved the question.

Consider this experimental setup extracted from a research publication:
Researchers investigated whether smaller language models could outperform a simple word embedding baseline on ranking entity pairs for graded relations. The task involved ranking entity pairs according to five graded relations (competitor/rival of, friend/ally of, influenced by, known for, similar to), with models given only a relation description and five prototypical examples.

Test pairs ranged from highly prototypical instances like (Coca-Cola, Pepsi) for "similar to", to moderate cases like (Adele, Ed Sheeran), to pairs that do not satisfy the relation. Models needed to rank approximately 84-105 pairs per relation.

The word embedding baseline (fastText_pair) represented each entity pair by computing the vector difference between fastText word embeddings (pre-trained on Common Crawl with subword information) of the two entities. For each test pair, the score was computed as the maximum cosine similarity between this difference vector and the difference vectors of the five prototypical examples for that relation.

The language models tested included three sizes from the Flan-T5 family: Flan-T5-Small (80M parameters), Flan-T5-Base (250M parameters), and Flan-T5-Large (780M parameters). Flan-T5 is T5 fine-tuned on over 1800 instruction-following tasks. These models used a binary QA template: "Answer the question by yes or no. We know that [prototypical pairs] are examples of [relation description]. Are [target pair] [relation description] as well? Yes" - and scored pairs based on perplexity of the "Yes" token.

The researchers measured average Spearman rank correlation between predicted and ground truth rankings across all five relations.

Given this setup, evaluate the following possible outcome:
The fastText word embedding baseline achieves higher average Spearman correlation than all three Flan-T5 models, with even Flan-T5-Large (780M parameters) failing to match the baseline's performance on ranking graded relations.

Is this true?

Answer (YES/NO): NO